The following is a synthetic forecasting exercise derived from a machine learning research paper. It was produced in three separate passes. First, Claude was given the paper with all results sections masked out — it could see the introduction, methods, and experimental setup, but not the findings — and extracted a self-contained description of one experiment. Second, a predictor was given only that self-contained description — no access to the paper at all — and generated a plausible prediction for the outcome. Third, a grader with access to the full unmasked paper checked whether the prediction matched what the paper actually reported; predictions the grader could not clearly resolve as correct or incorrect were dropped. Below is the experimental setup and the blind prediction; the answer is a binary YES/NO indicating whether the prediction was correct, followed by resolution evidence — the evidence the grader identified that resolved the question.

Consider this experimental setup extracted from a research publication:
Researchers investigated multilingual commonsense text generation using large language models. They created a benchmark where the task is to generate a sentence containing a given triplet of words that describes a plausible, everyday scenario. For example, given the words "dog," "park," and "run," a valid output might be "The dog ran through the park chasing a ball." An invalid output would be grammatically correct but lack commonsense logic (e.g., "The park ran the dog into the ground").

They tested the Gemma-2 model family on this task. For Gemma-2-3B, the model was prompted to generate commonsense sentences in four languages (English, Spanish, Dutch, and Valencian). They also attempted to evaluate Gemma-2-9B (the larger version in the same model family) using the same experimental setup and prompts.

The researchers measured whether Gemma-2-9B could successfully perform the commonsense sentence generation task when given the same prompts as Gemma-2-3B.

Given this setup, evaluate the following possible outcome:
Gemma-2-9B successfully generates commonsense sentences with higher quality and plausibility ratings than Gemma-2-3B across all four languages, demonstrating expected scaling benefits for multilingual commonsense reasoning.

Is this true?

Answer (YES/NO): NO